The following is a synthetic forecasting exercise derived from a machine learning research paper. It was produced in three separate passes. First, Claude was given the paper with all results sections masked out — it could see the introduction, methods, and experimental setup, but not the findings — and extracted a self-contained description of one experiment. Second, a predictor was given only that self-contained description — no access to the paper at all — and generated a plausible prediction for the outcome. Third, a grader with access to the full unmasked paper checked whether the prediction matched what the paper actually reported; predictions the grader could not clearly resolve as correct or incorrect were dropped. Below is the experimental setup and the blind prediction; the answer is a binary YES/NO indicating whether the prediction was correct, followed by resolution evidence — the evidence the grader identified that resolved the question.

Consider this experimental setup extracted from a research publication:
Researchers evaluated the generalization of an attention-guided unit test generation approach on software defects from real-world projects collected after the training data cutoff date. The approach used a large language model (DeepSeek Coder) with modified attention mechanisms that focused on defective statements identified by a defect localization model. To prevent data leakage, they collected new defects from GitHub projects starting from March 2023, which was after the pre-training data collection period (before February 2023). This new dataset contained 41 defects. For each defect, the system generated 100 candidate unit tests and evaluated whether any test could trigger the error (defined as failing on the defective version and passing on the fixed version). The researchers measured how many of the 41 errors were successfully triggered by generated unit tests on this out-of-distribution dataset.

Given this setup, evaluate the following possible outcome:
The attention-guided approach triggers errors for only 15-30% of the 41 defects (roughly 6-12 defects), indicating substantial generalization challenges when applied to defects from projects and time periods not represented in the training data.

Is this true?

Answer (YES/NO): NO